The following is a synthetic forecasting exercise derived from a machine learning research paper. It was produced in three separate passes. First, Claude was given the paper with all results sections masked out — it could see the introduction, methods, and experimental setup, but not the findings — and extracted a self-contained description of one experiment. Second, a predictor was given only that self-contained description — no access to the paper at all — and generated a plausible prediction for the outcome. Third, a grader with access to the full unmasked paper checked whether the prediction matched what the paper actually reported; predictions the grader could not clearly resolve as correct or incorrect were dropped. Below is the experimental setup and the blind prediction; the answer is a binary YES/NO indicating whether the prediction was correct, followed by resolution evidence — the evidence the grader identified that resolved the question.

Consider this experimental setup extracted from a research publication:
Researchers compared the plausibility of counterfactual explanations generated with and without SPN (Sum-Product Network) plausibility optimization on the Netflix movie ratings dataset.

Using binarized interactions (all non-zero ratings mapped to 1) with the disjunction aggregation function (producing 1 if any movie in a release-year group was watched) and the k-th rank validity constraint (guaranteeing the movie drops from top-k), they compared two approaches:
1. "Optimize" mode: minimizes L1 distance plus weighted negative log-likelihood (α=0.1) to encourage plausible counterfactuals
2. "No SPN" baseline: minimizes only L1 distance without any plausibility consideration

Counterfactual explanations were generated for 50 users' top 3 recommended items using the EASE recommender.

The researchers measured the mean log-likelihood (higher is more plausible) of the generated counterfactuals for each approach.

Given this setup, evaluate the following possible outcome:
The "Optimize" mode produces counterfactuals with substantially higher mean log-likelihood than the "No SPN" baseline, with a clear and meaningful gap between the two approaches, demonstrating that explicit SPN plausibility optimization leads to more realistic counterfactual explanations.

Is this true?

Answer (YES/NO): NO